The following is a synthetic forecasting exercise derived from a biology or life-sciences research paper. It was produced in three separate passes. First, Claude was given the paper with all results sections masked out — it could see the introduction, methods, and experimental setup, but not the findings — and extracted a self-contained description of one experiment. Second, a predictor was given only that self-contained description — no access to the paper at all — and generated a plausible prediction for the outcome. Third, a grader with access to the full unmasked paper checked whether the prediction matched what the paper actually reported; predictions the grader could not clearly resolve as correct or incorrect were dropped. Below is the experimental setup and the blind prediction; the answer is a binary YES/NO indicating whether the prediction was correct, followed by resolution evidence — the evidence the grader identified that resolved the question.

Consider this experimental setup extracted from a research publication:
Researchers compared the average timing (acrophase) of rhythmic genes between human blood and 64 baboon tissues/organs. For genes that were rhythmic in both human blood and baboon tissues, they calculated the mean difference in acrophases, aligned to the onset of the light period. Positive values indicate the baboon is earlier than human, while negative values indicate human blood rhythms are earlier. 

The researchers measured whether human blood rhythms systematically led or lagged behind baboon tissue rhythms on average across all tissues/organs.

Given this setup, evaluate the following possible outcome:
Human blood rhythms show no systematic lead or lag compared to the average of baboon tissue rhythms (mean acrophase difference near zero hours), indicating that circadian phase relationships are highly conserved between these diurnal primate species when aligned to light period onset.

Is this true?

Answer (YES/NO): NO